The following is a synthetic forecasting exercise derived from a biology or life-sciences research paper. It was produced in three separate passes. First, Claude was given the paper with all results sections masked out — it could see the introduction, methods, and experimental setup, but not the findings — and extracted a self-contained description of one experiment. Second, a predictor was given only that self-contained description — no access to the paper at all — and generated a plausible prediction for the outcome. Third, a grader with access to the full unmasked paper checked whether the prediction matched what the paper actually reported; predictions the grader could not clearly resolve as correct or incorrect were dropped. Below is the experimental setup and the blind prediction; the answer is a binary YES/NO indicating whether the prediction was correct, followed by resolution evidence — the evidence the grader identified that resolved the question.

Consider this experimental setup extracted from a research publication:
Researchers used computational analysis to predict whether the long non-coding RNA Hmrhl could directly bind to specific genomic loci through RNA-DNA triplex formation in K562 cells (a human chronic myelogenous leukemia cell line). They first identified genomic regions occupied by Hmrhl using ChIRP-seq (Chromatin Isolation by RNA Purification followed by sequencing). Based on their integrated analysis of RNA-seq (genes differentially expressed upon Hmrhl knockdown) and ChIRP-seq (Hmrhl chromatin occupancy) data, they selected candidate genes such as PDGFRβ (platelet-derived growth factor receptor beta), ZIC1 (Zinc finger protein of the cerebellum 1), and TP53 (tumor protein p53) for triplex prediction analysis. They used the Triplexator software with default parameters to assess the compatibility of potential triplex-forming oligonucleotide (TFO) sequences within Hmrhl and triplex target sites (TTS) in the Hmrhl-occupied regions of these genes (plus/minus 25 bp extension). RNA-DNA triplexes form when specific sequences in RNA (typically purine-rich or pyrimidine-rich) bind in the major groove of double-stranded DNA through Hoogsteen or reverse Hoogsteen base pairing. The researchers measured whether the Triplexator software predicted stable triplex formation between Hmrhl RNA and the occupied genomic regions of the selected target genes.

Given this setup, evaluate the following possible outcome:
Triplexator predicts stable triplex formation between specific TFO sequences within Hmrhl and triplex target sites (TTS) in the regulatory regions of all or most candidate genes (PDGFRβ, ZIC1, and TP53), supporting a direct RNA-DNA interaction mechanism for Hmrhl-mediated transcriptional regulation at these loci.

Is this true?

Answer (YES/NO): YES